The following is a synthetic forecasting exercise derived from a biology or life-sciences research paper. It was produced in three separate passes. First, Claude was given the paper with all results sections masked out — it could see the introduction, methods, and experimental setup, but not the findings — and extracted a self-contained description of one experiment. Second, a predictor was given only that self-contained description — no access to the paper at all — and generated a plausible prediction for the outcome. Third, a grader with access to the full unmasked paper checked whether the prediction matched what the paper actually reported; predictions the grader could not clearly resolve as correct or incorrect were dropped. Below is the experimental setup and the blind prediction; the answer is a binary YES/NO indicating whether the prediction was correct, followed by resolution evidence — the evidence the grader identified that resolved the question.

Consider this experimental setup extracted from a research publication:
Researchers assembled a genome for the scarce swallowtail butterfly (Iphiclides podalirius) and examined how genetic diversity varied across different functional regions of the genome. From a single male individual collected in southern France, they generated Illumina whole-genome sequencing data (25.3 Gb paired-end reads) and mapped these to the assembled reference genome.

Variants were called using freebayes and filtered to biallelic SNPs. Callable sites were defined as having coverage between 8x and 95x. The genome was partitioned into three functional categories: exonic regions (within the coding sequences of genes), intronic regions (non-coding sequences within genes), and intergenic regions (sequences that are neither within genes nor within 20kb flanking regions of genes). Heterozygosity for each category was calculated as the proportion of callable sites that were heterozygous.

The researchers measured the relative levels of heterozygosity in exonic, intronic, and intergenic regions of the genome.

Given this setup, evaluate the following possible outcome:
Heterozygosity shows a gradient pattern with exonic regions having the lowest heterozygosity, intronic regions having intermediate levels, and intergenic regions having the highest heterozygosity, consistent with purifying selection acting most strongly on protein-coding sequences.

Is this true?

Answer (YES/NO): NO